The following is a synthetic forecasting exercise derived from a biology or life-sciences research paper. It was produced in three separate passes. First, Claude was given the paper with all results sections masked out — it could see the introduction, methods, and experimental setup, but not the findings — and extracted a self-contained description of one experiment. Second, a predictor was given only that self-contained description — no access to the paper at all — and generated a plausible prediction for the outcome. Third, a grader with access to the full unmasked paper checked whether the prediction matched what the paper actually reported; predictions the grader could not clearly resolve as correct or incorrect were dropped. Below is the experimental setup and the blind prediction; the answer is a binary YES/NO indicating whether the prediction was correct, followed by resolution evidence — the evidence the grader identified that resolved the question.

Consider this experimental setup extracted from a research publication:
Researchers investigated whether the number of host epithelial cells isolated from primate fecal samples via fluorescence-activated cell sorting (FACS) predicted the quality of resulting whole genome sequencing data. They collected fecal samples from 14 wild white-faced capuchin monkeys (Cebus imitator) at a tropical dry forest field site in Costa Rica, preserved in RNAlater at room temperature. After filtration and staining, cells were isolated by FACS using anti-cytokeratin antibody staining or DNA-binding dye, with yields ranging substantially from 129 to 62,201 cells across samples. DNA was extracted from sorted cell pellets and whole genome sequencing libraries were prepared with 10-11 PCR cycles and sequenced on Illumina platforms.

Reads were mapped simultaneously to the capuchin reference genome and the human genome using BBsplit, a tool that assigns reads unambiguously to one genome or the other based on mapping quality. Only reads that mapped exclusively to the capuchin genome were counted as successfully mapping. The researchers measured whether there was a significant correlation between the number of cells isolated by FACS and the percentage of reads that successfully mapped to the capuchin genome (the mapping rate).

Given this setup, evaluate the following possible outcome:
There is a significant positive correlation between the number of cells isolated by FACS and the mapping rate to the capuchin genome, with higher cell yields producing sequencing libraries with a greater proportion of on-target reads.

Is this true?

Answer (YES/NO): NO